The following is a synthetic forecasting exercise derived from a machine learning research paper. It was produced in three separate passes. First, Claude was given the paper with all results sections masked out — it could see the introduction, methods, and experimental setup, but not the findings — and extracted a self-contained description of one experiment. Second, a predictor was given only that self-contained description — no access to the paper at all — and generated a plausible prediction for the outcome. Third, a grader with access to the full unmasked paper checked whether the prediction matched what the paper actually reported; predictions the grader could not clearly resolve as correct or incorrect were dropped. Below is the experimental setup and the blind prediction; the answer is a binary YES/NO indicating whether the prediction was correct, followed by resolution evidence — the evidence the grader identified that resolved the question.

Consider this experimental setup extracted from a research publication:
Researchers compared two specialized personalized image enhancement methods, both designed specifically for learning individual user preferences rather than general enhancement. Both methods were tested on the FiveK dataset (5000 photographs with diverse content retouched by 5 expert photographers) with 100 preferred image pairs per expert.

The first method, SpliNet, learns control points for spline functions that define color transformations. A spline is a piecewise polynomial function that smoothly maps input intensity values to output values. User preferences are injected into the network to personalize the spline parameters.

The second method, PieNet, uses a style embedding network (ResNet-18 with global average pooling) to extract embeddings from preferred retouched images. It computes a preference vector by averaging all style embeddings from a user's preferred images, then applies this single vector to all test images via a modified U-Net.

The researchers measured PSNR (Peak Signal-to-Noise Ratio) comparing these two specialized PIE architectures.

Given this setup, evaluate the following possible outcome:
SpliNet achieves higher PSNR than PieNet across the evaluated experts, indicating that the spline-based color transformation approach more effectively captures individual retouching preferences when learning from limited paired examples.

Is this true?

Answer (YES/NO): NO